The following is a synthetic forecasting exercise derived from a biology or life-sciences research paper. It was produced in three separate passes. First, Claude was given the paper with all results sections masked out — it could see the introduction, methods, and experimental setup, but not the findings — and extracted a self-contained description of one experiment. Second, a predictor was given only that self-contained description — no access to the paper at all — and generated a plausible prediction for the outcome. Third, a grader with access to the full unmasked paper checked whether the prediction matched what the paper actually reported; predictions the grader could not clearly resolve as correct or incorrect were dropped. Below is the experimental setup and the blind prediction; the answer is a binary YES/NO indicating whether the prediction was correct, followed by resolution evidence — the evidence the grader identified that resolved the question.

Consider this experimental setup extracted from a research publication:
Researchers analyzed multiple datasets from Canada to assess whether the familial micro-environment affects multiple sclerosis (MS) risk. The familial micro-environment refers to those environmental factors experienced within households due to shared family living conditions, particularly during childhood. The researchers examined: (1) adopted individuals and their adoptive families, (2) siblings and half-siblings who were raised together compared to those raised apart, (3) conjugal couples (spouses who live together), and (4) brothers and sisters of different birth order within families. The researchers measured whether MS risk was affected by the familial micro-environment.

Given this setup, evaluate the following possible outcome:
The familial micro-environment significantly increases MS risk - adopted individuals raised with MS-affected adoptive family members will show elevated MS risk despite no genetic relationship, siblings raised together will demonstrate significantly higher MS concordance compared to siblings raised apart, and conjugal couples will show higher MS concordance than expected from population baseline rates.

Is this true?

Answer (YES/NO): NO